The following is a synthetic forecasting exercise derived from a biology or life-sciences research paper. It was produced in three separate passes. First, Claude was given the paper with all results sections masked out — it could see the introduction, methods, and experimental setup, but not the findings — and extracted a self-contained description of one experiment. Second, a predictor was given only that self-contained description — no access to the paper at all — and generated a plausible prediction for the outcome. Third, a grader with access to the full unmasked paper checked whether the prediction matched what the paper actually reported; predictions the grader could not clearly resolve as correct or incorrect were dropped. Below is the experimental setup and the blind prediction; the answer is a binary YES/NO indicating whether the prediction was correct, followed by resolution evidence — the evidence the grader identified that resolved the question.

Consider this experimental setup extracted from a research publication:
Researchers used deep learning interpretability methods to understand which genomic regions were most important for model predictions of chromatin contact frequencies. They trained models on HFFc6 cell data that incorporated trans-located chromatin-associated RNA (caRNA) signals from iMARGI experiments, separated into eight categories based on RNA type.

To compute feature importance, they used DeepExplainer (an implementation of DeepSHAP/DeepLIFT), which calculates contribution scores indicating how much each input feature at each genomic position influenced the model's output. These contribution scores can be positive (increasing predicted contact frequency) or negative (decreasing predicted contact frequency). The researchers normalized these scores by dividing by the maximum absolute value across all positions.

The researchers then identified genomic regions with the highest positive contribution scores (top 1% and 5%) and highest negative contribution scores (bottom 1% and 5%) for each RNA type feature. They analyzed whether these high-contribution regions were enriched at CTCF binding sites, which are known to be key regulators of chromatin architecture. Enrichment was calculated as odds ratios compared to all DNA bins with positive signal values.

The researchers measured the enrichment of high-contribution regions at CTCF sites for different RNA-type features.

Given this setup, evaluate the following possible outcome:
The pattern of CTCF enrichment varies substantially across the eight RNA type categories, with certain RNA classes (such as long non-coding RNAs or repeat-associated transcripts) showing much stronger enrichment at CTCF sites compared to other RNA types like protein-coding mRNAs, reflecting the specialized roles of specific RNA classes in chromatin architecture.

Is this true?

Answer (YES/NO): YES